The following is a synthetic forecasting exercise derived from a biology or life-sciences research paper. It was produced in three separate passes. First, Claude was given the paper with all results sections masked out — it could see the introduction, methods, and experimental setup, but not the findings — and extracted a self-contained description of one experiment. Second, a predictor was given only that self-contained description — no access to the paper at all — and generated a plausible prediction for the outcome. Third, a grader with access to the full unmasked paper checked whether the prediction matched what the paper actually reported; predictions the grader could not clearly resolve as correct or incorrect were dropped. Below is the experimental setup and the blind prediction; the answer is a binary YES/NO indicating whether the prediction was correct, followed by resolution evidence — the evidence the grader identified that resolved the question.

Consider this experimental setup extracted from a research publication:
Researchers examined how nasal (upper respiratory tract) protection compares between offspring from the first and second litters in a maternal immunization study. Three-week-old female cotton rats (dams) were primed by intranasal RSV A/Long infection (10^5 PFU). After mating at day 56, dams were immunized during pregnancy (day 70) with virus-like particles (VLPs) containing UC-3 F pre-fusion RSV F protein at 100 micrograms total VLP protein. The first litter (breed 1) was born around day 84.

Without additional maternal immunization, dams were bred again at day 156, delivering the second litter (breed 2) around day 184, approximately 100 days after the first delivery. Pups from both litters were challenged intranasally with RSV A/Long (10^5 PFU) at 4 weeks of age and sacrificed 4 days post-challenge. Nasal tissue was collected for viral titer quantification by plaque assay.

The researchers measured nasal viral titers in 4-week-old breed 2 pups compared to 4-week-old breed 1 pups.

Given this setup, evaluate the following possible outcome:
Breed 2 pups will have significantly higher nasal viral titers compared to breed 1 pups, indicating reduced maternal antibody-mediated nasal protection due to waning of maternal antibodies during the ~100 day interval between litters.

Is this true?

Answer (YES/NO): NO